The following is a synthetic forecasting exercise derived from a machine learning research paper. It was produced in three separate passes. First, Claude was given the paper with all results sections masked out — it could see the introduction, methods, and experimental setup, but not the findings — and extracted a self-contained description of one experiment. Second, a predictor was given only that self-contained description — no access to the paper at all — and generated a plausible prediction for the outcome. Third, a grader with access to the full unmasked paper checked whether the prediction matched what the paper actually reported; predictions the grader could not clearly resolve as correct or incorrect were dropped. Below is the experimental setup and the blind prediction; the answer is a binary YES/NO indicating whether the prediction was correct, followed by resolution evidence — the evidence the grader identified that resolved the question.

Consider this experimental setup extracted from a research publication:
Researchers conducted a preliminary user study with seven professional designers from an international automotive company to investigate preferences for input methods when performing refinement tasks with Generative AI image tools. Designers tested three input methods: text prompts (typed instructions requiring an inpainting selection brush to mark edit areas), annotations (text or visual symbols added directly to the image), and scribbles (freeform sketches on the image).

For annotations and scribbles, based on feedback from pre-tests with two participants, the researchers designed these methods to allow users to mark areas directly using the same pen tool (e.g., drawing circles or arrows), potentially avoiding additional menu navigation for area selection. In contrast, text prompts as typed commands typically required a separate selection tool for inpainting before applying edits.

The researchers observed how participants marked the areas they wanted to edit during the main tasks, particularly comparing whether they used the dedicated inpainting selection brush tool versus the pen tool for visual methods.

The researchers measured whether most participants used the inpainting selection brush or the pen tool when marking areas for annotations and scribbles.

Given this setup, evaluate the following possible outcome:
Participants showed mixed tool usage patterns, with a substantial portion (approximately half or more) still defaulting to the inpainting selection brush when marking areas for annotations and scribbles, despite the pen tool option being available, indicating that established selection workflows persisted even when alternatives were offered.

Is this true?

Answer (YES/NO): NO